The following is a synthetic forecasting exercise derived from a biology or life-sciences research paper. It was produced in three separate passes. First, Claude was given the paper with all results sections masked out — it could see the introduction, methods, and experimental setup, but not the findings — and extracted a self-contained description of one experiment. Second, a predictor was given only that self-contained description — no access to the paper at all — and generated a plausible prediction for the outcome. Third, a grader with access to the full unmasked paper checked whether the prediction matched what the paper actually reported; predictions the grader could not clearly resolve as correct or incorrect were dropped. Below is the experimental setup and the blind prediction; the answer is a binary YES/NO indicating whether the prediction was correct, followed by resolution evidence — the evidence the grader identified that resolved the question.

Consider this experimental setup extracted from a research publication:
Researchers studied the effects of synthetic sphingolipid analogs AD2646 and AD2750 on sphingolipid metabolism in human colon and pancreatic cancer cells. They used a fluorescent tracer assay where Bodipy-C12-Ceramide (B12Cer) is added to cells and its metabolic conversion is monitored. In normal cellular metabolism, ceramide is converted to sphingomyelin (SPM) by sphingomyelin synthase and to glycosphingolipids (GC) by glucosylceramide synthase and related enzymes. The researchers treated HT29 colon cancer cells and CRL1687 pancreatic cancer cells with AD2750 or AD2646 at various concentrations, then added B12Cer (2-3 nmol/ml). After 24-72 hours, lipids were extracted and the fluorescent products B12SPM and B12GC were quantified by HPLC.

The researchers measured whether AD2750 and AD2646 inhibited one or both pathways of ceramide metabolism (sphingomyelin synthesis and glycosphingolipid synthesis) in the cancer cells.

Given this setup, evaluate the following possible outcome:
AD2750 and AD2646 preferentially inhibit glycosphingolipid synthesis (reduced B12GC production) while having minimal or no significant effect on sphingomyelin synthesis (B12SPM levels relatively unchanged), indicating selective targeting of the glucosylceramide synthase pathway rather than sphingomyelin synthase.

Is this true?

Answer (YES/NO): NO